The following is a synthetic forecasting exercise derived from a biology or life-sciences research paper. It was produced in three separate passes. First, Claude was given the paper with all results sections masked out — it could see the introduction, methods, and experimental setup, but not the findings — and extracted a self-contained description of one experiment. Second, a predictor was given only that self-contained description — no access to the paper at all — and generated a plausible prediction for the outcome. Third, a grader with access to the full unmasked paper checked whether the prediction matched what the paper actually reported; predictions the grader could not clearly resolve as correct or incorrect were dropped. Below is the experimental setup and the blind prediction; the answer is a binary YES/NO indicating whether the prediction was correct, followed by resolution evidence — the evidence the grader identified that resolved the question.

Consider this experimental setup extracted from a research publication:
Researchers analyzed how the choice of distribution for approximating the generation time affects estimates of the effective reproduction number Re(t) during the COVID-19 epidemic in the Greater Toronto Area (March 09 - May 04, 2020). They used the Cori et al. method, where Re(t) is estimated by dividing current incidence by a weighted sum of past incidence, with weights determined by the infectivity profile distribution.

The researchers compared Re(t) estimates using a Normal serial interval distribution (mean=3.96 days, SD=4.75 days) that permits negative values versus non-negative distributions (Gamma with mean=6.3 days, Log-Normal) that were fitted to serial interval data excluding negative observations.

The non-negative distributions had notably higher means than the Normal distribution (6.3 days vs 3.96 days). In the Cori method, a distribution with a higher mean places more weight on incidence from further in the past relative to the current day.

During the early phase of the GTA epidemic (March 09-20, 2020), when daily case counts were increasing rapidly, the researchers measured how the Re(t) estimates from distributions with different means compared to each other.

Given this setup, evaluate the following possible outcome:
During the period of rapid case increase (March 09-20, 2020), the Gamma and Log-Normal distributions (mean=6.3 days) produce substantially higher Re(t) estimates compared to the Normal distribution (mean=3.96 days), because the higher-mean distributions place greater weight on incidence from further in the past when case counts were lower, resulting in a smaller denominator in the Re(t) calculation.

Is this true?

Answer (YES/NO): YES